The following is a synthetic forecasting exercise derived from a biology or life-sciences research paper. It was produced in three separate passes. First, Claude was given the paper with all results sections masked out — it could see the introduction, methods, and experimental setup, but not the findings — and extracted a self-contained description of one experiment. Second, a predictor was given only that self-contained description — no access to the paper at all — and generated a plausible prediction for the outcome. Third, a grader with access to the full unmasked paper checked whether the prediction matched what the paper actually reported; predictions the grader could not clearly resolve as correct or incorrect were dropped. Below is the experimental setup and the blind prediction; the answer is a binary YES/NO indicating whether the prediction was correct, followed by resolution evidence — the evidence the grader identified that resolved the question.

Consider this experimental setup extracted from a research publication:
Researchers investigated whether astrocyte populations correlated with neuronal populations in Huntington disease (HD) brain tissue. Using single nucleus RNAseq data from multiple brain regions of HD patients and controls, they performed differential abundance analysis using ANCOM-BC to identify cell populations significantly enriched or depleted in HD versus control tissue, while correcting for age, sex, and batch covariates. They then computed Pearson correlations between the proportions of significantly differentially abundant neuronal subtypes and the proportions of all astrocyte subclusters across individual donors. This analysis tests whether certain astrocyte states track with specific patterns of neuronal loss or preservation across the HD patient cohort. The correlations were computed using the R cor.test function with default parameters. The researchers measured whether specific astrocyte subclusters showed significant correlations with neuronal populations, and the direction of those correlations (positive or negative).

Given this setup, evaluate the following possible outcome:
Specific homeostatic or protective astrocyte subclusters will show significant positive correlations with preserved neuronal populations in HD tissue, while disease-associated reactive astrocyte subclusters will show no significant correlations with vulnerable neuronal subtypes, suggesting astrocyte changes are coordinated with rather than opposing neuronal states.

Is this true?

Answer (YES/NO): NO